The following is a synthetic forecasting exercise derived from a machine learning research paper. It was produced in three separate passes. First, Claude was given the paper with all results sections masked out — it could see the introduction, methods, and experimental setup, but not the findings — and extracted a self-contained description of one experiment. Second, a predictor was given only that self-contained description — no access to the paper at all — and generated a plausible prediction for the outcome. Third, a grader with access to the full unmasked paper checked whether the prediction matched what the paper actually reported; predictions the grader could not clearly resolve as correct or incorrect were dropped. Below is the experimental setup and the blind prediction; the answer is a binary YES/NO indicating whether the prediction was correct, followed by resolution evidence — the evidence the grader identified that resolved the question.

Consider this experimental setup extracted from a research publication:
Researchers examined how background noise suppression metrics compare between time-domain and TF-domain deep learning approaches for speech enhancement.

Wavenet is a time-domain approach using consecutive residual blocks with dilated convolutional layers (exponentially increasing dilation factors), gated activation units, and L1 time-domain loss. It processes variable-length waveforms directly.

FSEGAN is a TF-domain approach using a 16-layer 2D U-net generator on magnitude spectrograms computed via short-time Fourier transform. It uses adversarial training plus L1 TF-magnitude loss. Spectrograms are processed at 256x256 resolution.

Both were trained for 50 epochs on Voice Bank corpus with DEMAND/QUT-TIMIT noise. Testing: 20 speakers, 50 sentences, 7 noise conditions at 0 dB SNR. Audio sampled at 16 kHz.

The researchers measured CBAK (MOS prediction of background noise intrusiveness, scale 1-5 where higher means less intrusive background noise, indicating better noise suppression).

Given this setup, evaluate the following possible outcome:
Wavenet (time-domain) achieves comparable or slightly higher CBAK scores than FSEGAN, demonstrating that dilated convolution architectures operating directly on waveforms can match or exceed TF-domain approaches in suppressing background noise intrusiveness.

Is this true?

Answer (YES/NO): YES